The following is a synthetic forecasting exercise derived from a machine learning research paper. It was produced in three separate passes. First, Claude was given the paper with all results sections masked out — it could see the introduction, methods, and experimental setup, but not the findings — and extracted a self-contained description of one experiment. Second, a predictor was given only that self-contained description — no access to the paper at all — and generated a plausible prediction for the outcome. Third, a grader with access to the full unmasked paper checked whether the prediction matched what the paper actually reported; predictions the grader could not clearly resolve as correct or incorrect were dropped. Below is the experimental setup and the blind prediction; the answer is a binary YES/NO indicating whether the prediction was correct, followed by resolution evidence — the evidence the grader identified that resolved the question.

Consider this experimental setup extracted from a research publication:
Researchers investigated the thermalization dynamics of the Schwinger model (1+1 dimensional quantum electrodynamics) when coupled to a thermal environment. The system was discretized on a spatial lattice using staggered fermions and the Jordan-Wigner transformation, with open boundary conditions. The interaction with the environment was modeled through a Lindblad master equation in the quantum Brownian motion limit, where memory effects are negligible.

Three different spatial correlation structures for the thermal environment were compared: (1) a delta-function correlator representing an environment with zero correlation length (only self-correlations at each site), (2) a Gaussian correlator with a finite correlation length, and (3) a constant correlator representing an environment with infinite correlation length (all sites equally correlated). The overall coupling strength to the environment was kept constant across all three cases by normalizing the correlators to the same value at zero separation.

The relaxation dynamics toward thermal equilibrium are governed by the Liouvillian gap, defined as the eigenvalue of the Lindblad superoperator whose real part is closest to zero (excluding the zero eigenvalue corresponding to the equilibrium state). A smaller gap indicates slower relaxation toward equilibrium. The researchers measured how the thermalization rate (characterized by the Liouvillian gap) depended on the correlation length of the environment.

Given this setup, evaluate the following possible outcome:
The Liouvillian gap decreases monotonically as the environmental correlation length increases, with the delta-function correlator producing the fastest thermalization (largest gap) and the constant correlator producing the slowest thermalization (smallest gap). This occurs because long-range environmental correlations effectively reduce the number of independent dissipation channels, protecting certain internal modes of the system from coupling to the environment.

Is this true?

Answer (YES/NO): YES